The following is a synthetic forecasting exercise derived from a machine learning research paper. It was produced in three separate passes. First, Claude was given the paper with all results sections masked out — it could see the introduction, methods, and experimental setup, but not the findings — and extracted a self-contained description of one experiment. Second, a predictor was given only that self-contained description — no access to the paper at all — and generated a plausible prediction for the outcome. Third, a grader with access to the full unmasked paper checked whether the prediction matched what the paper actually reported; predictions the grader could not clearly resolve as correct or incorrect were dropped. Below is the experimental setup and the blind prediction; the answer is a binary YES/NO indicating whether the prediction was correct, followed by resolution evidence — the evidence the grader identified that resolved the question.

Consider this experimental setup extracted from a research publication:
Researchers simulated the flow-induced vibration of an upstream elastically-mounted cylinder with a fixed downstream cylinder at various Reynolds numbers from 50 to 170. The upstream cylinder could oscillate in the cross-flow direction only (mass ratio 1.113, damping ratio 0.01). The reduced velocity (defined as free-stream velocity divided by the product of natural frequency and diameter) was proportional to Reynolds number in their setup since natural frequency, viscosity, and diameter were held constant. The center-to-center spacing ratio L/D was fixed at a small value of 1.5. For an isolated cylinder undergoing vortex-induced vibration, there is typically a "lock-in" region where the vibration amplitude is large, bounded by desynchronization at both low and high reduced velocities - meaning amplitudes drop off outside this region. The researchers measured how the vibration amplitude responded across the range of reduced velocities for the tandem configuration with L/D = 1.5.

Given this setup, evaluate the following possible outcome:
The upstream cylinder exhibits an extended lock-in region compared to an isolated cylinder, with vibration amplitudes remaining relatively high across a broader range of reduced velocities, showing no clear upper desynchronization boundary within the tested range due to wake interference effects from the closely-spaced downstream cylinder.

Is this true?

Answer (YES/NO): NO